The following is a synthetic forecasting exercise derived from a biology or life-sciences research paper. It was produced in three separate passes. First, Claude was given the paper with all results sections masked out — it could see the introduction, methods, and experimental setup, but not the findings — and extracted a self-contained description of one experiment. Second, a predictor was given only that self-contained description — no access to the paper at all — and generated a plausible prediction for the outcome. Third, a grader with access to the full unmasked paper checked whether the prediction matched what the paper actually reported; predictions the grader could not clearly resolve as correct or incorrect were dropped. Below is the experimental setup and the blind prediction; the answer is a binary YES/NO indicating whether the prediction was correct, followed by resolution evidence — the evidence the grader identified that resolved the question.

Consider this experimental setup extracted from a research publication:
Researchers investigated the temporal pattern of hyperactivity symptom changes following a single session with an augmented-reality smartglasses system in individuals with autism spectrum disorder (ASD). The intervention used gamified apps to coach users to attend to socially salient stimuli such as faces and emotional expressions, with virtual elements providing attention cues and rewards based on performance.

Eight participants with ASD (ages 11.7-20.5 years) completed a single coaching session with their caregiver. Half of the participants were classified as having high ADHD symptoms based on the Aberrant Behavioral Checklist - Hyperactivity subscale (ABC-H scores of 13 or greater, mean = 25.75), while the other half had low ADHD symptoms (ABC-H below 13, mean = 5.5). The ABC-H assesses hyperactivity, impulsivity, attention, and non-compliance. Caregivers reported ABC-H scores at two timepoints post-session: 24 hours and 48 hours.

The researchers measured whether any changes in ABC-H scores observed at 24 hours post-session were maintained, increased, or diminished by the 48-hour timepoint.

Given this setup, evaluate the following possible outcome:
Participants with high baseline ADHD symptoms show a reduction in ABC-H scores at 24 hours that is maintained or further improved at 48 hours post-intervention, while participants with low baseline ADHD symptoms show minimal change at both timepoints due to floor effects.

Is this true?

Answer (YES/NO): NO